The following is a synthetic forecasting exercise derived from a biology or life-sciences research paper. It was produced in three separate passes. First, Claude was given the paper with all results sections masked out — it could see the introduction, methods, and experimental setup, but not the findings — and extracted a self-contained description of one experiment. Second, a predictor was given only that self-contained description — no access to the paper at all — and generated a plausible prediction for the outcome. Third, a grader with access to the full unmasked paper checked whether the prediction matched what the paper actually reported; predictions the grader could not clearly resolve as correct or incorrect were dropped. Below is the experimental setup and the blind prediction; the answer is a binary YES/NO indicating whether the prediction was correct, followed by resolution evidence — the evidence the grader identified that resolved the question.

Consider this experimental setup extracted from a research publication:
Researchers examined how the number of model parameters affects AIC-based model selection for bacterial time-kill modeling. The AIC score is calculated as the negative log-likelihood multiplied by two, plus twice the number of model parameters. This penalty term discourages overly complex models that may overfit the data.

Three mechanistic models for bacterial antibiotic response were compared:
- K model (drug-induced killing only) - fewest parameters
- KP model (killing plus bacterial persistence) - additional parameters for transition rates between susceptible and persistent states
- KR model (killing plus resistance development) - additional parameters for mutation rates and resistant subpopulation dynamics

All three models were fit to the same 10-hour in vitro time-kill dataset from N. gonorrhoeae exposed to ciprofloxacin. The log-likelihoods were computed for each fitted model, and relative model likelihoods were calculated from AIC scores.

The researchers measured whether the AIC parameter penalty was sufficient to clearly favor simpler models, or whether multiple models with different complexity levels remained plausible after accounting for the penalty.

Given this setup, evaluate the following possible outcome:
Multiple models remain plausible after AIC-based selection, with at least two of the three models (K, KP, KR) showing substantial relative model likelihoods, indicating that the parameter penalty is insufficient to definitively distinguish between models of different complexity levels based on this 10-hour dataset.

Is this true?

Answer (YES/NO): YES